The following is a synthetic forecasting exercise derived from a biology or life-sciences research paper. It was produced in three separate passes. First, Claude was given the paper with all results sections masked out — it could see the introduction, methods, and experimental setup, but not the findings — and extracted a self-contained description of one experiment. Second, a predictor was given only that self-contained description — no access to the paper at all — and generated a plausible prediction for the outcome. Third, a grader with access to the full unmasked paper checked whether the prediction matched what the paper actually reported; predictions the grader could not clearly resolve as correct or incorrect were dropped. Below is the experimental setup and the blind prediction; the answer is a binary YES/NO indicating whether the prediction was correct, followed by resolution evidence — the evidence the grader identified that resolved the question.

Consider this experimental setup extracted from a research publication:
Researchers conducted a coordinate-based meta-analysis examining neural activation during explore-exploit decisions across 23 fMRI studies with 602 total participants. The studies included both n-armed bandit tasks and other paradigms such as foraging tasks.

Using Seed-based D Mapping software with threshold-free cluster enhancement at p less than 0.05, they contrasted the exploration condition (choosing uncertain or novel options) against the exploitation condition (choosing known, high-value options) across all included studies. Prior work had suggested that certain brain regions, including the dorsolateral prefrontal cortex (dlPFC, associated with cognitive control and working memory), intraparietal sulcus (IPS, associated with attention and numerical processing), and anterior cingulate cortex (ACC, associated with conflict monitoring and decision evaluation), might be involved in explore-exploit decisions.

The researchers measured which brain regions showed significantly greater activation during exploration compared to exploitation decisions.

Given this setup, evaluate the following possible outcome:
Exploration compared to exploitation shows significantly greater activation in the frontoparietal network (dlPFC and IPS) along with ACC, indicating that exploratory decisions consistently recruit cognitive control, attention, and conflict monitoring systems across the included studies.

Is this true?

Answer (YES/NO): NO